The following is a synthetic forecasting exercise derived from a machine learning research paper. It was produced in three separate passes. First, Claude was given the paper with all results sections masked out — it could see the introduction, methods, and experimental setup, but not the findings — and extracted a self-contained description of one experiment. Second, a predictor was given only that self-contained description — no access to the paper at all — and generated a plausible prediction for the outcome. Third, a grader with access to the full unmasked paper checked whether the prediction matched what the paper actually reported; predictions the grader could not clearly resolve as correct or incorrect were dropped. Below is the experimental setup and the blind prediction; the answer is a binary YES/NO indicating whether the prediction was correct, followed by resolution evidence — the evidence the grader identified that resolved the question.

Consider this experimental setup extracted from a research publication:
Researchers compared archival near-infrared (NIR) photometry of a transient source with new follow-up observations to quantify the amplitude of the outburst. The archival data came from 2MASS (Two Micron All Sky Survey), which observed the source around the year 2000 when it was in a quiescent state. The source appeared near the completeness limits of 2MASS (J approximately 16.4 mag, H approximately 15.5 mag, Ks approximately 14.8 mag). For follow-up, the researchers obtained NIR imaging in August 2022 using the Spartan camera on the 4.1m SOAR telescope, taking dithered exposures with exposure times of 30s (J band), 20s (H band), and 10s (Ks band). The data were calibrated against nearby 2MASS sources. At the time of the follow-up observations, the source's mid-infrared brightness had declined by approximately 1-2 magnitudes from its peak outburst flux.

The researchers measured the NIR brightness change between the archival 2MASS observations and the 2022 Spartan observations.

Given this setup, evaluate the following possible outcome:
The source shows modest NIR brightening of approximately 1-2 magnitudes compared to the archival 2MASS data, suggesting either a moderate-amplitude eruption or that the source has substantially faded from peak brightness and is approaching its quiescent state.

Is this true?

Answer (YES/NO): NO